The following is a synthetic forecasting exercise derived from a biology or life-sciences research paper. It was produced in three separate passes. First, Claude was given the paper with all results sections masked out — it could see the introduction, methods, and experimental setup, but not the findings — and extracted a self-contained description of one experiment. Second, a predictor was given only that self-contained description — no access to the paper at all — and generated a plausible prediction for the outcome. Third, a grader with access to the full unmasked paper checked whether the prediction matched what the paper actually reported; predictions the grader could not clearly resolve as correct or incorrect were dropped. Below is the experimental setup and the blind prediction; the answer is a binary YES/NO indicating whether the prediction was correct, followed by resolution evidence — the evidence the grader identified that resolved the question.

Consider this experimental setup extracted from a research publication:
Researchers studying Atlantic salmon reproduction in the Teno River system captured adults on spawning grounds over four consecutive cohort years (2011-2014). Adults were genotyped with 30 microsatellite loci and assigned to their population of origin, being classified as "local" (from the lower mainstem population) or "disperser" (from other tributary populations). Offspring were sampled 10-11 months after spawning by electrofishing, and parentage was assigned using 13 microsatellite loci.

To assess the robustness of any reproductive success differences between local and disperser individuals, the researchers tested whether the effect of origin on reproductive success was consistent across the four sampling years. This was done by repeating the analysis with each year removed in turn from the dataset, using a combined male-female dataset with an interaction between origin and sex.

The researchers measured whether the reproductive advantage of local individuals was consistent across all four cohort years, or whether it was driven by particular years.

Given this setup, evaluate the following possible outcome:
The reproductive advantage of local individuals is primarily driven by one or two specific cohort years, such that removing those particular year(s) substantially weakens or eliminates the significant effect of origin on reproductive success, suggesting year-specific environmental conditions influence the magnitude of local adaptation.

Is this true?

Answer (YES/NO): NO